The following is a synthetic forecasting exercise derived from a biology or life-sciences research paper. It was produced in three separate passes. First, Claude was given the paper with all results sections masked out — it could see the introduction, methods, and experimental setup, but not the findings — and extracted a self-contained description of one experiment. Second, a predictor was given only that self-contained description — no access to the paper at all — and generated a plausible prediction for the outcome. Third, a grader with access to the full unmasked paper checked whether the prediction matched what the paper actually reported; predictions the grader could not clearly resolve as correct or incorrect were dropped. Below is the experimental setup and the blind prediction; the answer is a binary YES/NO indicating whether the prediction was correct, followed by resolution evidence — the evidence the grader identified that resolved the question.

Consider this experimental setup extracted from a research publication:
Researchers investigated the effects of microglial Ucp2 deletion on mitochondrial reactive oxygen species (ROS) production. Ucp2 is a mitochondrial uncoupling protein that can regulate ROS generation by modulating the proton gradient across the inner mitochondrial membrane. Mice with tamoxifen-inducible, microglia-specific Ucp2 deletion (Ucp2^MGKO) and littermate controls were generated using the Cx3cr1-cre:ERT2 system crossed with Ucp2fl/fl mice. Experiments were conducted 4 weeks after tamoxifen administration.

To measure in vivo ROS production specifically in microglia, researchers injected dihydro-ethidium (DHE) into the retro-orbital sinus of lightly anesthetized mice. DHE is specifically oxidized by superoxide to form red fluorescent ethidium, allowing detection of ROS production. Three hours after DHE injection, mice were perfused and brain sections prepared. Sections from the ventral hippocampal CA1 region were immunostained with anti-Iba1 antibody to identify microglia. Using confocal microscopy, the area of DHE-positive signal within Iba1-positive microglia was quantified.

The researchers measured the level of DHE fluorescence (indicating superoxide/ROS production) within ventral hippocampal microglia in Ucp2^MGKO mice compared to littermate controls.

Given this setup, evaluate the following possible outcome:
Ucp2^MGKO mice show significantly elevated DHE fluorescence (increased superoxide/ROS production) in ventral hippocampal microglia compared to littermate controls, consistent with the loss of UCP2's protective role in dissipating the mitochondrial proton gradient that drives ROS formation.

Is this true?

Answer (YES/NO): YES